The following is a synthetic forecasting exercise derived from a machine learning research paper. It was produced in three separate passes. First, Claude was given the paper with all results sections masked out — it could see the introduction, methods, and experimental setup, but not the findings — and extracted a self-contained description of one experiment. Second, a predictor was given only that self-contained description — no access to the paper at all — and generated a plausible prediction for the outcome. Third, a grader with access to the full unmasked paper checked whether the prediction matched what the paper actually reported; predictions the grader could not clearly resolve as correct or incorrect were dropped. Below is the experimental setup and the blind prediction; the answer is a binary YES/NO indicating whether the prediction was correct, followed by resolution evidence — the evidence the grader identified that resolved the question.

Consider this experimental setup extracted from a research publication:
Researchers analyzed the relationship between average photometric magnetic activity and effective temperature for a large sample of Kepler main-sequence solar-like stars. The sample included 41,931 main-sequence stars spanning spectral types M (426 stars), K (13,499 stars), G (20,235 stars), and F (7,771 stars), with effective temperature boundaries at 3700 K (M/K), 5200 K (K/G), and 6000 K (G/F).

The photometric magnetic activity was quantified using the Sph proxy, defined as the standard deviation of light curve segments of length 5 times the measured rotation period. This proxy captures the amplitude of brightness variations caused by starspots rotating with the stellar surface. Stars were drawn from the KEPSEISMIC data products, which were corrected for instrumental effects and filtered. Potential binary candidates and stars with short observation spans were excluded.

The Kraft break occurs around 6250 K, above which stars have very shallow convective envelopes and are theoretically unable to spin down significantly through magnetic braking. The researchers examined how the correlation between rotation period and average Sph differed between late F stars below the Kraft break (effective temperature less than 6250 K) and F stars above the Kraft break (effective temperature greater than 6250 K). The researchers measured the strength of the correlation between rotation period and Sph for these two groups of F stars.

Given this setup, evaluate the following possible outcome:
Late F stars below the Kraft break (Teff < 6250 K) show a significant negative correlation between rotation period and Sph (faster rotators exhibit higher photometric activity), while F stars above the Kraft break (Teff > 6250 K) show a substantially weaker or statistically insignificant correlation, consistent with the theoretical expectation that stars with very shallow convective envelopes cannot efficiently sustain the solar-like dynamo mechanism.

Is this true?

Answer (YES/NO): YES